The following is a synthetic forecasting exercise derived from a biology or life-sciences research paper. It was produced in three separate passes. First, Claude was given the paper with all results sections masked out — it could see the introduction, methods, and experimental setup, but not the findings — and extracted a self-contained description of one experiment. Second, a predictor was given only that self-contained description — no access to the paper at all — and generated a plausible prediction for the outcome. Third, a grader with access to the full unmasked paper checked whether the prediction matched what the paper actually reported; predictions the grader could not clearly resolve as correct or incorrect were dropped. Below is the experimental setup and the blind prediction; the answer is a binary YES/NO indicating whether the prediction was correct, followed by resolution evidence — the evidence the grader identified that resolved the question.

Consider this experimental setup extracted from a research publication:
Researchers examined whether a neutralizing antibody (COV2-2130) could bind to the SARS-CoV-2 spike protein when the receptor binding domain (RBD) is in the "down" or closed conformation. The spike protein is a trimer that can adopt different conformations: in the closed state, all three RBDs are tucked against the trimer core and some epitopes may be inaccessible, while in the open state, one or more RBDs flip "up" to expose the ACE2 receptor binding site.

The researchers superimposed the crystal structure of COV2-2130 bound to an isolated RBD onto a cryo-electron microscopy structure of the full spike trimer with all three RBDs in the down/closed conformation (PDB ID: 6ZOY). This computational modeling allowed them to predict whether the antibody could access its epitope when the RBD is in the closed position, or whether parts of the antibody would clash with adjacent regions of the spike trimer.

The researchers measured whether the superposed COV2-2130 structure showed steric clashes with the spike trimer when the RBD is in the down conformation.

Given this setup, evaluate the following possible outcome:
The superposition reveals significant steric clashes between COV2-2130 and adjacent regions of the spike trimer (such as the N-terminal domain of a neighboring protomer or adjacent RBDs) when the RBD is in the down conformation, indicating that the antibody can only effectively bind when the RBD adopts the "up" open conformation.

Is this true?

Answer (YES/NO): NO